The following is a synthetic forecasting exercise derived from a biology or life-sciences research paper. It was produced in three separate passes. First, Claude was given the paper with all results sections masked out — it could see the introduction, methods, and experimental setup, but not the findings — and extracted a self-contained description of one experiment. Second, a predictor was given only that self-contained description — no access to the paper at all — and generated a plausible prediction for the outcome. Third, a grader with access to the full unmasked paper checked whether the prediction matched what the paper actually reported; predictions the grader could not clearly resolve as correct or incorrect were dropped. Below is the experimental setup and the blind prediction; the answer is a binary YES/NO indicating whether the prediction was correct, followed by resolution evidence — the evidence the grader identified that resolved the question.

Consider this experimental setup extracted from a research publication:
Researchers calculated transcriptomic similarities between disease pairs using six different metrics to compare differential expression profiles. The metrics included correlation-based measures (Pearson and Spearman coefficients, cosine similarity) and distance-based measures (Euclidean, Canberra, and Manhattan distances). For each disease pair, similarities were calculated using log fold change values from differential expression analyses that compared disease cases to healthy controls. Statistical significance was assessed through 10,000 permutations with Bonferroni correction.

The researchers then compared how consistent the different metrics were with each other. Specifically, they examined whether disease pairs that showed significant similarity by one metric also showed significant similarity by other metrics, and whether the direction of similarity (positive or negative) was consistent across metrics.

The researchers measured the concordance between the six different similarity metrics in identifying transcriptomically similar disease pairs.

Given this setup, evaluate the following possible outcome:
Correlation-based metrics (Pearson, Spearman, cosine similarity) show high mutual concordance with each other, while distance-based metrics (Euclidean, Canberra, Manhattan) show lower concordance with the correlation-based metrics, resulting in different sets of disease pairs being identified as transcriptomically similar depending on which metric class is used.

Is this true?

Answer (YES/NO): NO